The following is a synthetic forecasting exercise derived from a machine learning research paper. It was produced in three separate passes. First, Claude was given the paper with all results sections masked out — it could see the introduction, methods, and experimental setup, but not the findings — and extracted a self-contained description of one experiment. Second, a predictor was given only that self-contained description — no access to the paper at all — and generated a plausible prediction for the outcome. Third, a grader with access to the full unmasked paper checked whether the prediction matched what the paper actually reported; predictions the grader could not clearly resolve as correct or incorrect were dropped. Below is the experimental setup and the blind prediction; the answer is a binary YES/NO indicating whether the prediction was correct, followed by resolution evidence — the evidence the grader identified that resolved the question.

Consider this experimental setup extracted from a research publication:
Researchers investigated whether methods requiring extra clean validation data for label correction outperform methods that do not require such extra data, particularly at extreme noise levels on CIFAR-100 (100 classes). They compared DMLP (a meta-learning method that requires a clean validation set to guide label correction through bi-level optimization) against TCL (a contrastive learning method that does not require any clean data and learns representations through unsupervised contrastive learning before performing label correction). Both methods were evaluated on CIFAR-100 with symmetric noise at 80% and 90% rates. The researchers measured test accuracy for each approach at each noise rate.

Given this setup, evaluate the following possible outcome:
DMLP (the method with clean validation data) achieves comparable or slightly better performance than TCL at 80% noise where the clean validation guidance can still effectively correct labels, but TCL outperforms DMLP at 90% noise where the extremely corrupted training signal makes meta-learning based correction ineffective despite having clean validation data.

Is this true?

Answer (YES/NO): NO